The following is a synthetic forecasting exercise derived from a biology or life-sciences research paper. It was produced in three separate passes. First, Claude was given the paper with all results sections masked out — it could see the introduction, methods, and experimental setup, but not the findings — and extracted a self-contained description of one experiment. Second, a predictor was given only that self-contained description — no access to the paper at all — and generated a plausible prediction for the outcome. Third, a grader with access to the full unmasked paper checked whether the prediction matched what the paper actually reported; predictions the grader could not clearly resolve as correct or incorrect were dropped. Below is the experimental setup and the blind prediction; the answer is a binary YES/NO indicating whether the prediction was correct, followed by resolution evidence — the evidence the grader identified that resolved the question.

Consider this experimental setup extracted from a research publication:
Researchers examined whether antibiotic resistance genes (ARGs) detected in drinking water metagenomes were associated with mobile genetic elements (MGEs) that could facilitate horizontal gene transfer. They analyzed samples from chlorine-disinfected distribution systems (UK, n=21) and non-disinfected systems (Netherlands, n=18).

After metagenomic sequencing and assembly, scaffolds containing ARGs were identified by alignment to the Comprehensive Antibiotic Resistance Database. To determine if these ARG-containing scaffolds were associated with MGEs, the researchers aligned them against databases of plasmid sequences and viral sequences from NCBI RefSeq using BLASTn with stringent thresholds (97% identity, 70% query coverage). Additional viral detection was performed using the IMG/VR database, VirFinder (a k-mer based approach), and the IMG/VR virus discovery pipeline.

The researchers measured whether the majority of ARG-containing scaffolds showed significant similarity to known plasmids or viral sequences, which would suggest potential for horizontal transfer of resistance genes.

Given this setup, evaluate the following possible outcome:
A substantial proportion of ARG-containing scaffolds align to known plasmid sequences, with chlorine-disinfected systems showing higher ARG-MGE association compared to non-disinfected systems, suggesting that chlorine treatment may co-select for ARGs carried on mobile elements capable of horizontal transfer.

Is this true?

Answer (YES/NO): NO